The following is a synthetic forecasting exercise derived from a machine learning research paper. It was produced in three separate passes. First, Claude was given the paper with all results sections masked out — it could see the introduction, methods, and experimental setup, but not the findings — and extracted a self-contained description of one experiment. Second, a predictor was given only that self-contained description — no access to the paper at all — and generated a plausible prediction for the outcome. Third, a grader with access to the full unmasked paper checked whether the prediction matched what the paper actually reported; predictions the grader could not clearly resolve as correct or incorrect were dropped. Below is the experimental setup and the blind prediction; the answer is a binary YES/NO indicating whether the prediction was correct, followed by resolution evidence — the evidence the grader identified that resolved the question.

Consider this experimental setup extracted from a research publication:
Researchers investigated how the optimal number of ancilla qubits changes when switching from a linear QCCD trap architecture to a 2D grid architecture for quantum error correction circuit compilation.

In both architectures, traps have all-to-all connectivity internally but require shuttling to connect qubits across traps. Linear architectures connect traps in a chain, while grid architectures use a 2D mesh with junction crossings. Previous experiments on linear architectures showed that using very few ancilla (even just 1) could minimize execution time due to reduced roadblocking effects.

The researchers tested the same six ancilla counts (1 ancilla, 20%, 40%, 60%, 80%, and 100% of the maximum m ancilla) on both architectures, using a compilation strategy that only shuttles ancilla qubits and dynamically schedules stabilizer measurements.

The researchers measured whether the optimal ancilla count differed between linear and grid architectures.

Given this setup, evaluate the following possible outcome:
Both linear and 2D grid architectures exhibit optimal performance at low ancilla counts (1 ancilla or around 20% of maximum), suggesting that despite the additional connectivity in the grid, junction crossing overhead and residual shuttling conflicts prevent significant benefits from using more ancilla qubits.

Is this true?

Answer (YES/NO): NO